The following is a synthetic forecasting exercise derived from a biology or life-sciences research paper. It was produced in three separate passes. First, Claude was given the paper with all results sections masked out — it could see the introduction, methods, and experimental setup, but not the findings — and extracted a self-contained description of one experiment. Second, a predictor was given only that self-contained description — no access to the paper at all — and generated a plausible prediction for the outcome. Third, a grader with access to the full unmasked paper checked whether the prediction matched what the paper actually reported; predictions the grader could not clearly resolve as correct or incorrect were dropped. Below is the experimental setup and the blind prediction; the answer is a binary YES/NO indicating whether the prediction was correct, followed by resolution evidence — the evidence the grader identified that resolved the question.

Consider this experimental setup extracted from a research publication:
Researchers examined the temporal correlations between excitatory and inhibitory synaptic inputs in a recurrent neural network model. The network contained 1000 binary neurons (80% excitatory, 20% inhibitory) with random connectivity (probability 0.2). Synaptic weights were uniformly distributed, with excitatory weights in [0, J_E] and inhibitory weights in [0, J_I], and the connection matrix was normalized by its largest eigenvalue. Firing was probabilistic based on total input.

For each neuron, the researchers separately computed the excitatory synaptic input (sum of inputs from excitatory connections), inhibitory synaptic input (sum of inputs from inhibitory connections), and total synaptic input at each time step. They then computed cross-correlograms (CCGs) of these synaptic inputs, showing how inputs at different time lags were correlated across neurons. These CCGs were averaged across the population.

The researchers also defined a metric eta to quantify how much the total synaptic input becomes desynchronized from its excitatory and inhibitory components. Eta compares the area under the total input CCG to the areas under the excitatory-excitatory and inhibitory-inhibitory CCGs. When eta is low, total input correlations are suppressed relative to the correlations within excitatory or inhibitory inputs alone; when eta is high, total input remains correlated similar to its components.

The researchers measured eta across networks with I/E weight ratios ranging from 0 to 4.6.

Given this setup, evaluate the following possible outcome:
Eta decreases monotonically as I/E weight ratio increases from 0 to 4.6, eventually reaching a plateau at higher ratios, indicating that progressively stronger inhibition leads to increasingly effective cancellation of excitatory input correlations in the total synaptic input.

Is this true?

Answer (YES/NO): NO